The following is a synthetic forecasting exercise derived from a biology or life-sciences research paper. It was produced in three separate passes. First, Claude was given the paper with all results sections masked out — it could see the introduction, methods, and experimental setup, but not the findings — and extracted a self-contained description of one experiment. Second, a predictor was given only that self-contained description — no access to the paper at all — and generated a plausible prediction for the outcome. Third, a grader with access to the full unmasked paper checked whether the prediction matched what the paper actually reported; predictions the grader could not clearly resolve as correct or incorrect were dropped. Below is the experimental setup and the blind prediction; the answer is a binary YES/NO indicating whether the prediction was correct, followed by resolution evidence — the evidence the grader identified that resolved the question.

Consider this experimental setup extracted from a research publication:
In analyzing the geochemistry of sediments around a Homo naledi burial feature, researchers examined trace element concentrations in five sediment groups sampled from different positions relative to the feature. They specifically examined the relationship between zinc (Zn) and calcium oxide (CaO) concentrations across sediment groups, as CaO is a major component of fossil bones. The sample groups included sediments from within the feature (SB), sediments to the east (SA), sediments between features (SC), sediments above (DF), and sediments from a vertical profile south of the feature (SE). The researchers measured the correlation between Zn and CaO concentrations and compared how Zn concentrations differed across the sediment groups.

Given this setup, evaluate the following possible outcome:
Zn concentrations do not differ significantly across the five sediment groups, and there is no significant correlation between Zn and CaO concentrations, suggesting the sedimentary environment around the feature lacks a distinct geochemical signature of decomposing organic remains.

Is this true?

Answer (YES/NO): NO